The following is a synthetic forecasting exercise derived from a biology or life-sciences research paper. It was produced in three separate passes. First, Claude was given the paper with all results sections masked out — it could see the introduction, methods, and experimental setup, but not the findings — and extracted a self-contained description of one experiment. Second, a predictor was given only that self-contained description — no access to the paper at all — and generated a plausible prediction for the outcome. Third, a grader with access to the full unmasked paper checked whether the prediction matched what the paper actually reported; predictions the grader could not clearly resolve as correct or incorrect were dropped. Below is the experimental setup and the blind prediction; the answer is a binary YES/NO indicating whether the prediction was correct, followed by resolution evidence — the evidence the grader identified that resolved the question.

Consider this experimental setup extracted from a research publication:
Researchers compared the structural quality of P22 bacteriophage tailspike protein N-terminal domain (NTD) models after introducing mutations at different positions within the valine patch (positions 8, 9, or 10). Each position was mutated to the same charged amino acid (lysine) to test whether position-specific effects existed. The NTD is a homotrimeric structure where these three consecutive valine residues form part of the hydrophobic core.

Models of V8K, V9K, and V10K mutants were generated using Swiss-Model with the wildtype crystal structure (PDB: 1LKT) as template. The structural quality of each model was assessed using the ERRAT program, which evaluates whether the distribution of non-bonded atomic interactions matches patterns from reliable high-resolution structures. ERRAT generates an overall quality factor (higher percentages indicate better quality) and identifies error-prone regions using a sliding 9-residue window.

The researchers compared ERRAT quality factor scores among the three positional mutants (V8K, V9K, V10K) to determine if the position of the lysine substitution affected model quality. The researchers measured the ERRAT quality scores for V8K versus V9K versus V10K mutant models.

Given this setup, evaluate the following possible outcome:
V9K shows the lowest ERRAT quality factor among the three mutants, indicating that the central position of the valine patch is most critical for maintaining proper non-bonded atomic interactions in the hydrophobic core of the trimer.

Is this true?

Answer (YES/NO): NO